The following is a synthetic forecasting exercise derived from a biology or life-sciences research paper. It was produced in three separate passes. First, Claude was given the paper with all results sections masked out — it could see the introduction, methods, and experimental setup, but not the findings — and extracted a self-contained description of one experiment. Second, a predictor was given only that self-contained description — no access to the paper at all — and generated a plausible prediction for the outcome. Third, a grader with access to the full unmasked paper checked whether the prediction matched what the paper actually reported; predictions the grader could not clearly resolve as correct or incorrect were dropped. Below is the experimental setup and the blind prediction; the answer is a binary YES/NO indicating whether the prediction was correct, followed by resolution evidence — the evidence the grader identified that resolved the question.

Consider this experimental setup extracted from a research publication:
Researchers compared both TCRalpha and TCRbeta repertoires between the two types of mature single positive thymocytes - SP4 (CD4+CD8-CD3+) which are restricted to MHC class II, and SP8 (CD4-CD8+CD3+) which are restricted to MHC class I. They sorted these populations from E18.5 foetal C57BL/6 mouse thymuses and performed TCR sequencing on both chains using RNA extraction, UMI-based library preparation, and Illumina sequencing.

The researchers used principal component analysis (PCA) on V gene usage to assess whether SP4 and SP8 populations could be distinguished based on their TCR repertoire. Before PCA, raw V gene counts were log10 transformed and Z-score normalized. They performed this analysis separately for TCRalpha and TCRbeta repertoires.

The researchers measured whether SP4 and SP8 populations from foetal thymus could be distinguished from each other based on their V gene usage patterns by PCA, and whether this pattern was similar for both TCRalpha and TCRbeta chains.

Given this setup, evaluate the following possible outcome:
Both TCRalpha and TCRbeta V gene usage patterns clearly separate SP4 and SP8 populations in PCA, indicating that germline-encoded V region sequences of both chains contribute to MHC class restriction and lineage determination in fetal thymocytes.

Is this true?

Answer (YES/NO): NO